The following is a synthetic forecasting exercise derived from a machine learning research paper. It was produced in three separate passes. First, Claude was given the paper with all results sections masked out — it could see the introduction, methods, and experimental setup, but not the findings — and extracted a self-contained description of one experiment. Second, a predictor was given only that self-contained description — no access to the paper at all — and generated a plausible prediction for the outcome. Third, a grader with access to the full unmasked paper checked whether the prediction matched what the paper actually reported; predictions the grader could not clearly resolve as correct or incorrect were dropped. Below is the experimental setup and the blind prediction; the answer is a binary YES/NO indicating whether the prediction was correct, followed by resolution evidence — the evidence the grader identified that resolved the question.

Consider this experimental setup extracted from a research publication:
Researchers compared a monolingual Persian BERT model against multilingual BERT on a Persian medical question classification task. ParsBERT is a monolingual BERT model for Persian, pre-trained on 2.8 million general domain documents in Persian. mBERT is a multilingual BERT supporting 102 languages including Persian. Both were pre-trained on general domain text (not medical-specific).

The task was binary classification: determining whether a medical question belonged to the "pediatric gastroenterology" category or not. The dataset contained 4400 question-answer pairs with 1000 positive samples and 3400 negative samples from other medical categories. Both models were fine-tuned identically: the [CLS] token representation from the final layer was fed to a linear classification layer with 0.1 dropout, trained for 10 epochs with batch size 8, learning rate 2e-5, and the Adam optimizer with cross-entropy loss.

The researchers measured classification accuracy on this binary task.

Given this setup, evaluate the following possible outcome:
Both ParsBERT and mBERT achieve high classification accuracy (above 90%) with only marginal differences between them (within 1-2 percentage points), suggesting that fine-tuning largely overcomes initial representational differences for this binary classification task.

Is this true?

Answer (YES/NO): NO